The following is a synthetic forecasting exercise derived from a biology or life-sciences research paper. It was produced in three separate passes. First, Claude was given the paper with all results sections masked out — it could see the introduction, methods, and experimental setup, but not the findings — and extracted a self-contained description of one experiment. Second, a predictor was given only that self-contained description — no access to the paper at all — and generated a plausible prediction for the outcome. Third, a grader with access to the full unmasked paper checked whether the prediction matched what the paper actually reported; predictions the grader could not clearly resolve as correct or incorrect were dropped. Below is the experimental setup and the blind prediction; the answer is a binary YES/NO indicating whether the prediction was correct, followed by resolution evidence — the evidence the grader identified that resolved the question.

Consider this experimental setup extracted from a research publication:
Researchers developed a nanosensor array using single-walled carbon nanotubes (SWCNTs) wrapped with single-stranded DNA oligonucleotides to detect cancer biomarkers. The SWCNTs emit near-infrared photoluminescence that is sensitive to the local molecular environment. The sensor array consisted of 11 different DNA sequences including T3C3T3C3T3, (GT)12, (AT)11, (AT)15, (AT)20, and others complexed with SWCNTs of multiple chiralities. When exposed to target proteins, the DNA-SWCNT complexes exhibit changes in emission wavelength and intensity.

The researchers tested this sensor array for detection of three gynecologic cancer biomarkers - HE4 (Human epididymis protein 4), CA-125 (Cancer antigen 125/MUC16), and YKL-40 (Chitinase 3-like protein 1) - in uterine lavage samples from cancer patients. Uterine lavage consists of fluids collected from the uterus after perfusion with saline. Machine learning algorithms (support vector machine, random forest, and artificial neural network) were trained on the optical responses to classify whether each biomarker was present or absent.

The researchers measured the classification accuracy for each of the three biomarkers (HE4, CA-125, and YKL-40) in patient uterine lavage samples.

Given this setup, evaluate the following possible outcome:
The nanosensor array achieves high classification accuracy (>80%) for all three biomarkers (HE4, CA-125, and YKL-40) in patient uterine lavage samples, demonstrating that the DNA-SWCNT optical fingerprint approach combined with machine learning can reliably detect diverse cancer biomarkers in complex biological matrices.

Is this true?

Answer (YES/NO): YES